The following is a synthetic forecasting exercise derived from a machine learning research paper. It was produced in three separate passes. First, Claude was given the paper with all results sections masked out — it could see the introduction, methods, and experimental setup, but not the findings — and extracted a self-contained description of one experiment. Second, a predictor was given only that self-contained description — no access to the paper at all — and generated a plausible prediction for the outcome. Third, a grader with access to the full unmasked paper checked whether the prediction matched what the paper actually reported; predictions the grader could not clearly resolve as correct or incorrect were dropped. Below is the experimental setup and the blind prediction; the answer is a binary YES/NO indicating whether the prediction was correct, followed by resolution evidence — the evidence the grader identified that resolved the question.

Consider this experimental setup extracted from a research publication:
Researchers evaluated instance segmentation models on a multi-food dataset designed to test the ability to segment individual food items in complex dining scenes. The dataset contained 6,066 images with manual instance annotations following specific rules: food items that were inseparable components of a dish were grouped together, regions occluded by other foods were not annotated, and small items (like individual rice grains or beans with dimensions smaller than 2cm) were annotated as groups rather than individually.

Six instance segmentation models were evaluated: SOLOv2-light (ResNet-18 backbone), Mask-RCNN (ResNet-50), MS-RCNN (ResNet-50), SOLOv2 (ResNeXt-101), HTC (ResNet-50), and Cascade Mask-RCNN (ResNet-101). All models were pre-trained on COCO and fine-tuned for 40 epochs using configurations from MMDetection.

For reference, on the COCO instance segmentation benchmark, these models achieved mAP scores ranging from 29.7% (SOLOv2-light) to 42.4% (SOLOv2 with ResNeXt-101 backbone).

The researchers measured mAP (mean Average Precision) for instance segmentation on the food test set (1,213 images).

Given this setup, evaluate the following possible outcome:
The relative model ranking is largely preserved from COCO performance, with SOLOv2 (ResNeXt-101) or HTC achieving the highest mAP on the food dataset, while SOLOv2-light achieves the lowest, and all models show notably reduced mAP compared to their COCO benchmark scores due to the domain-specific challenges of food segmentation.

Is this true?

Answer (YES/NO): NO